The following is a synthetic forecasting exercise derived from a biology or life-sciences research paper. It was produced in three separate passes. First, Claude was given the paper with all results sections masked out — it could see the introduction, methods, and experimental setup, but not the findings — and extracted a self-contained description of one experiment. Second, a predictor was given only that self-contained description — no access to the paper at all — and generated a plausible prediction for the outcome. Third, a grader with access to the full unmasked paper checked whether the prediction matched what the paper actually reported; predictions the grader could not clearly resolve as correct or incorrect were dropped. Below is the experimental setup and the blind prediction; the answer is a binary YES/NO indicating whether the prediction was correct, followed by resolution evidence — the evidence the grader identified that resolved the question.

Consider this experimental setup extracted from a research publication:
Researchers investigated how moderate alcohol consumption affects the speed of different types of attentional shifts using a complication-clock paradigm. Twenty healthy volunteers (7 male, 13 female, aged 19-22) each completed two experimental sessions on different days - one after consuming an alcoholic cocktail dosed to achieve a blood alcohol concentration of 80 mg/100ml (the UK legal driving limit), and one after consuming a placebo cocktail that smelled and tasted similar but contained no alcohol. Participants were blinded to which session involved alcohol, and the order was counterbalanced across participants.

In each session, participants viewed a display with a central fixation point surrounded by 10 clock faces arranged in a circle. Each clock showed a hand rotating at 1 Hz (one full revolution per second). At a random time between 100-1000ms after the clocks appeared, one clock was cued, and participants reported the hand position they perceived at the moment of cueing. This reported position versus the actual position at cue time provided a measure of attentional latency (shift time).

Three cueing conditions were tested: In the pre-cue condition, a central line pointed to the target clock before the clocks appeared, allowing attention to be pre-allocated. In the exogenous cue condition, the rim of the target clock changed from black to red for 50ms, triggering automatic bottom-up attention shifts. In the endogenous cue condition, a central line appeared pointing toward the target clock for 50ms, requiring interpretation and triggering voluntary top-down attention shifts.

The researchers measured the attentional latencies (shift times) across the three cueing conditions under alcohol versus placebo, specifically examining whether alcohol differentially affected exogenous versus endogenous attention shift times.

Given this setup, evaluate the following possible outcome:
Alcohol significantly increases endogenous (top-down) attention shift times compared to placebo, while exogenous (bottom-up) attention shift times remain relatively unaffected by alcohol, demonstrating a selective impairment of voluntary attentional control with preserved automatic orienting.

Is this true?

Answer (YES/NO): NO